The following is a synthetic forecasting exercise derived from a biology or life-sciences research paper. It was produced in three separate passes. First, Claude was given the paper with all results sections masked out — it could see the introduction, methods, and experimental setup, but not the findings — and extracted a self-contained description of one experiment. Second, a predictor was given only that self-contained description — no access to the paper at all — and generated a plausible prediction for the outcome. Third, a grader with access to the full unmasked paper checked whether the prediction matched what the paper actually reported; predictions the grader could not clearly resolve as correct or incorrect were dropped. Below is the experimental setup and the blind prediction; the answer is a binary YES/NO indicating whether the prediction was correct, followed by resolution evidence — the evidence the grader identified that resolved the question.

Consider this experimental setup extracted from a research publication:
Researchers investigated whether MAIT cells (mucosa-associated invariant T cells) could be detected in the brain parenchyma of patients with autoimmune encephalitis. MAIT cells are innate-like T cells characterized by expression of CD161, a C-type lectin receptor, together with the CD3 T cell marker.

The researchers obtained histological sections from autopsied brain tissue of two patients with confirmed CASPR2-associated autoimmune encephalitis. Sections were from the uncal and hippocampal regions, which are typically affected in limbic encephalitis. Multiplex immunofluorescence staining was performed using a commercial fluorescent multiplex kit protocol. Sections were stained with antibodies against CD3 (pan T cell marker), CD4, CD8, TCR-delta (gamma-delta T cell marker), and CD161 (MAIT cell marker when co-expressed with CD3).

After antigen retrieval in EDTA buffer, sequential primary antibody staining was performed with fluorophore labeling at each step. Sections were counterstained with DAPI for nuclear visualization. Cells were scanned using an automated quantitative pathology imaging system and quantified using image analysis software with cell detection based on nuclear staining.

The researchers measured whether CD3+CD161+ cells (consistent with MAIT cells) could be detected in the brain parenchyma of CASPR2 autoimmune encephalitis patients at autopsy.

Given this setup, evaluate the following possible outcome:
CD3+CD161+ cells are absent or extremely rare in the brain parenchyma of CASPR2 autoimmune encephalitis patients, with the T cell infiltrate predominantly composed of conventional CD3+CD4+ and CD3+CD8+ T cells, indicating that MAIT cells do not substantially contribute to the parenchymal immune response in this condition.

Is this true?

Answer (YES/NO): NO